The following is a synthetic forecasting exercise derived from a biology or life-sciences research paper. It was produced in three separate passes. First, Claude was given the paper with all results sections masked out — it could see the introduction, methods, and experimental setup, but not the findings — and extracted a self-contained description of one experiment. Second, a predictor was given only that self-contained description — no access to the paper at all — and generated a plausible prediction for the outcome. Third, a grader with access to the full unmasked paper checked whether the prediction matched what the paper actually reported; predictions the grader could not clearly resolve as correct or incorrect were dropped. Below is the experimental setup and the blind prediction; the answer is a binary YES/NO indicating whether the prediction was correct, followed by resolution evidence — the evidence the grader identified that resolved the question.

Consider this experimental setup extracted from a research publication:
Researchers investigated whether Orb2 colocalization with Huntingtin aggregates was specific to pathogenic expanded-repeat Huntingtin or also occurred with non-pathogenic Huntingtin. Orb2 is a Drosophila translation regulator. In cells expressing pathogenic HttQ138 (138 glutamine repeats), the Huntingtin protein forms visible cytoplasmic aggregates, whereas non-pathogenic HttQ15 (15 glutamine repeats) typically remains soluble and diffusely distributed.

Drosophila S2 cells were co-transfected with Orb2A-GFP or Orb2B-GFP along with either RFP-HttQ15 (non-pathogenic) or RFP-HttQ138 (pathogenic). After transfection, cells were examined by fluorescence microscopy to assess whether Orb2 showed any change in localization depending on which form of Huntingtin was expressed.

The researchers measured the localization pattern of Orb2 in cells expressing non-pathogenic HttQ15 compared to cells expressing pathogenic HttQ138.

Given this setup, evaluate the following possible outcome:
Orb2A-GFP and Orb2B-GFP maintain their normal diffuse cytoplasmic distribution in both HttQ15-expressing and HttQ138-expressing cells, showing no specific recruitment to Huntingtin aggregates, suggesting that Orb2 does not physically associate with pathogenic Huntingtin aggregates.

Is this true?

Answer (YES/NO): NO